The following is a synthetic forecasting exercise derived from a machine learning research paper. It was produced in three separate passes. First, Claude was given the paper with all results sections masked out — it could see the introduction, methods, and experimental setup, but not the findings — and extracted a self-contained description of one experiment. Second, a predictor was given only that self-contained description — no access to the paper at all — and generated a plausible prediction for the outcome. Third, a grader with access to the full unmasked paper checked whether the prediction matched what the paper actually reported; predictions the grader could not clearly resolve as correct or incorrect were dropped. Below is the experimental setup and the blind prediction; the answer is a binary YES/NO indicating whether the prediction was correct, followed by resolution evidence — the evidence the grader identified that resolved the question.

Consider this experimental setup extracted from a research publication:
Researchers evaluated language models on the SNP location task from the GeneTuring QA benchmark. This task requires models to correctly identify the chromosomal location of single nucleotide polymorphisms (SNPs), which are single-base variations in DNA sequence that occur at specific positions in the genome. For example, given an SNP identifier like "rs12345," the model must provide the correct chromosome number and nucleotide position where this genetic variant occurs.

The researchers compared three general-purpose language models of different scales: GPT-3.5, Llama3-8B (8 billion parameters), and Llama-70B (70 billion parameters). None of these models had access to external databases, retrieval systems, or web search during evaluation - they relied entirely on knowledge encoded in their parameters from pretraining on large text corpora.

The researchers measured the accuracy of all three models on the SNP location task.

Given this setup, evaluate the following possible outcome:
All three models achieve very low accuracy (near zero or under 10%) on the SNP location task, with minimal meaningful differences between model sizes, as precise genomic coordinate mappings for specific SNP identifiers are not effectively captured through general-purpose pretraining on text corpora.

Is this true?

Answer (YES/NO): NO